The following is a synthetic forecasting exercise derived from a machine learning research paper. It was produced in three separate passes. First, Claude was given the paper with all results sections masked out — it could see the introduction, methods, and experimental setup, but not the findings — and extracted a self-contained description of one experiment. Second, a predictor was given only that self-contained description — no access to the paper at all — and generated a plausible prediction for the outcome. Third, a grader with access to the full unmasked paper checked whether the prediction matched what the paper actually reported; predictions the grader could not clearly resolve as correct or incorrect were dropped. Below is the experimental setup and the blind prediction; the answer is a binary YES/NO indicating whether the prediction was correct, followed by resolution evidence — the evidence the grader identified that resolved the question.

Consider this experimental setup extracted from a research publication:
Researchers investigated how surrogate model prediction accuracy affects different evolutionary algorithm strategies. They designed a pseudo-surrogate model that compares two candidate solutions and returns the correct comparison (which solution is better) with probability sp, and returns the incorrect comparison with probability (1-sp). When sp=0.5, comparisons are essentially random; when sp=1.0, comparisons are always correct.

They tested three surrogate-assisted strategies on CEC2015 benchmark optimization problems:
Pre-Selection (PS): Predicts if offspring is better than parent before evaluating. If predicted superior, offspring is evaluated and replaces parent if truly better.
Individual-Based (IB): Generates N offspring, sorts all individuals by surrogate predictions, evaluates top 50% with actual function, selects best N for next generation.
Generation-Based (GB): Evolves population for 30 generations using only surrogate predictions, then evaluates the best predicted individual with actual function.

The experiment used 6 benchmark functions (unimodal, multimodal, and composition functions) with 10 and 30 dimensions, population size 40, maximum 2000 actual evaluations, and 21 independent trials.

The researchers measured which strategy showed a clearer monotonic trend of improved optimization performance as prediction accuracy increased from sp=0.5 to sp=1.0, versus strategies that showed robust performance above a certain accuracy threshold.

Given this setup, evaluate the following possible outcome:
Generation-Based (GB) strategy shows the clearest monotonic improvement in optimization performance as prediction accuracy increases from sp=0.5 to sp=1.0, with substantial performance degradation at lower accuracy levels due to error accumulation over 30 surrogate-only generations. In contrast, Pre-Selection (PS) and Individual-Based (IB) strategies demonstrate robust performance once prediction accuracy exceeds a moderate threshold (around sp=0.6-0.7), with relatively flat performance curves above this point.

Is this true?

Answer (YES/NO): NO